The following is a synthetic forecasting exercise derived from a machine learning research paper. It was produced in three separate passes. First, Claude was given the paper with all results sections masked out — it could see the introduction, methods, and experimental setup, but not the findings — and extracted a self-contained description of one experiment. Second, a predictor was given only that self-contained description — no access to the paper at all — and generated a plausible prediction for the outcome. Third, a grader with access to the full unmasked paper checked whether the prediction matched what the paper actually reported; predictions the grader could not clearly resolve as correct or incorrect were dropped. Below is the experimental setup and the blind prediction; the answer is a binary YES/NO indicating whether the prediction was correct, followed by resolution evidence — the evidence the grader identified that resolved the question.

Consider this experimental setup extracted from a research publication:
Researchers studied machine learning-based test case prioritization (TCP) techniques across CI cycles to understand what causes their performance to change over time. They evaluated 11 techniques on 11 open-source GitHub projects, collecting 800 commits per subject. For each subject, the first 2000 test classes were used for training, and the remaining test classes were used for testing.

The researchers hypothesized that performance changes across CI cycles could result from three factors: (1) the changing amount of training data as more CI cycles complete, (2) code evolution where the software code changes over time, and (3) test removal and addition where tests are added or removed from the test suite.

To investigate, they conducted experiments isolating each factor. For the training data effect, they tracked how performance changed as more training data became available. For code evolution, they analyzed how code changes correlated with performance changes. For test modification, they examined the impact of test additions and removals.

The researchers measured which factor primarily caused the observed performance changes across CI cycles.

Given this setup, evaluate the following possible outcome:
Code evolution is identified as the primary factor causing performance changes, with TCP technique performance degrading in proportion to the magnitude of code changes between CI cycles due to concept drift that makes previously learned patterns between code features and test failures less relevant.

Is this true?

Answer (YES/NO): NO